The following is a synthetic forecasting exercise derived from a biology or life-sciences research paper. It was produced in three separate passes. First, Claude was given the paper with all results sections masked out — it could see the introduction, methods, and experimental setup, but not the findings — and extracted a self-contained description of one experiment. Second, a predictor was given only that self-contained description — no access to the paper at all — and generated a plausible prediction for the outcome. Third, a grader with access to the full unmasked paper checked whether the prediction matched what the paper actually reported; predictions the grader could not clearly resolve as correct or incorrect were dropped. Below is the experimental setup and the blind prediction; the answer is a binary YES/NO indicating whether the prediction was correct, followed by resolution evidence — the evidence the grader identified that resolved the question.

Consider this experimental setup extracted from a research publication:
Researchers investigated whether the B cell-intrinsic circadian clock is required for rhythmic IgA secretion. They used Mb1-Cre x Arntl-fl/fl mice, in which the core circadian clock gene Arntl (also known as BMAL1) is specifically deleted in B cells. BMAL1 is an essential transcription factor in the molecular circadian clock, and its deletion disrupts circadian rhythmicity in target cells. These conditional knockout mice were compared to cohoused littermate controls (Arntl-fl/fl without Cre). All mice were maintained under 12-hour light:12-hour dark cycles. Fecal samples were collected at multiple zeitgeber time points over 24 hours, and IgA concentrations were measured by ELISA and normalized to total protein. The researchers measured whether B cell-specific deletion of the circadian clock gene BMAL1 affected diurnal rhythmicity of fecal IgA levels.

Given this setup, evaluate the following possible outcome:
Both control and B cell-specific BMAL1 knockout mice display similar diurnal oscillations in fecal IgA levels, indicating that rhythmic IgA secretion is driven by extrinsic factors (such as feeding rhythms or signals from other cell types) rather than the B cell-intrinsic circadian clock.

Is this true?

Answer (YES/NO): YES